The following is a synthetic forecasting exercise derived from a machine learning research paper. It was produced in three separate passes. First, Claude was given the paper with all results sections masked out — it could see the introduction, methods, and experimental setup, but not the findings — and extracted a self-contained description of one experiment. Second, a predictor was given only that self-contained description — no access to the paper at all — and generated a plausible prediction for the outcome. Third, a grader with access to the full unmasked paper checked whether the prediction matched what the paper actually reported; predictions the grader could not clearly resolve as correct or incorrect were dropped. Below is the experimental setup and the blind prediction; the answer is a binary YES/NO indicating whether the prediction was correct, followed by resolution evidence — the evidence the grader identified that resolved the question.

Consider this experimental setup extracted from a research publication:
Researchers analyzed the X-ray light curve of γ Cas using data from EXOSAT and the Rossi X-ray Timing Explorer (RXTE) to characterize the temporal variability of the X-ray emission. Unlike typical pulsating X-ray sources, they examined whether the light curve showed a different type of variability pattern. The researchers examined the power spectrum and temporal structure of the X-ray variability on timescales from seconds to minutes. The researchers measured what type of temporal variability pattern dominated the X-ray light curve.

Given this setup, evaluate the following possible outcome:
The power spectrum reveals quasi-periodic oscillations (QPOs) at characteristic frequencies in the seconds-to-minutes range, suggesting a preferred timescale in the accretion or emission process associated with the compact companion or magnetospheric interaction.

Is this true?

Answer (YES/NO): NO